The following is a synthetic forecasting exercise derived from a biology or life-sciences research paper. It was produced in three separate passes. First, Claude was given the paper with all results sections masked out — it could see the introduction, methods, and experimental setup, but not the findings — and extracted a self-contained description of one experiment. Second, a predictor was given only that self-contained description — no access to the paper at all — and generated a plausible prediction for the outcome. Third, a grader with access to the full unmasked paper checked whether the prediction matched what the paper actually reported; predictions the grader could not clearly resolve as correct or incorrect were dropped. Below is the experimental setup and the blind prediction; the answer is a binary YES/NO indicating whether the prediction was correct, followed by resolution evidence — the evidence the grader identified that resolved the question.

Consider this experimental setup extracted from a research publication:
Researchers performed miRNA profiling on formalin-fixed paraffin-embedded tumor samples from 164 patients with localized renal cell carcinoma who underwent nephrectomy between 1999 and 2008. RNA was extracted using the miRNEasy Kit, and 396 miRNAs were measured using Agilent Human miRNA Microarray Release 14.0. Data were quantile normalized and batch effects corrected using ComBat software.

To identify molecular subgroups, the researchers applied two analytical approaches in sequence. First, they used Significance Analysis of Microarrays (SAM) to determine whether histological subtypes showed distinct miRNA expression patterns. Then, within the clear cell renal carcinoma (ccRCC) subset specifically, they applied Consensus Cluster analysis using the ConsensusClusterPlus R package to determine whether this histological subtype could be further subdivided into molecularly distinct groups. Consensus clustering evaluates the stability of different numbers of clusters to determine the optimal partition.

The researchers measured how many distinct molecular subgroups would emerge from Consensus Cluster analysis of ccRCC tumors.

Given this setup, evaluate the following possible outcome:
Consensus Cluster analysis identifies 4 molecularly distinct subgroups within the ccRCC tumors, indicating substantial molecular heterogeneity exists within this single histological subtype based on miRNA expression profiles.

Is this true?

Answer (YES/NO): NO